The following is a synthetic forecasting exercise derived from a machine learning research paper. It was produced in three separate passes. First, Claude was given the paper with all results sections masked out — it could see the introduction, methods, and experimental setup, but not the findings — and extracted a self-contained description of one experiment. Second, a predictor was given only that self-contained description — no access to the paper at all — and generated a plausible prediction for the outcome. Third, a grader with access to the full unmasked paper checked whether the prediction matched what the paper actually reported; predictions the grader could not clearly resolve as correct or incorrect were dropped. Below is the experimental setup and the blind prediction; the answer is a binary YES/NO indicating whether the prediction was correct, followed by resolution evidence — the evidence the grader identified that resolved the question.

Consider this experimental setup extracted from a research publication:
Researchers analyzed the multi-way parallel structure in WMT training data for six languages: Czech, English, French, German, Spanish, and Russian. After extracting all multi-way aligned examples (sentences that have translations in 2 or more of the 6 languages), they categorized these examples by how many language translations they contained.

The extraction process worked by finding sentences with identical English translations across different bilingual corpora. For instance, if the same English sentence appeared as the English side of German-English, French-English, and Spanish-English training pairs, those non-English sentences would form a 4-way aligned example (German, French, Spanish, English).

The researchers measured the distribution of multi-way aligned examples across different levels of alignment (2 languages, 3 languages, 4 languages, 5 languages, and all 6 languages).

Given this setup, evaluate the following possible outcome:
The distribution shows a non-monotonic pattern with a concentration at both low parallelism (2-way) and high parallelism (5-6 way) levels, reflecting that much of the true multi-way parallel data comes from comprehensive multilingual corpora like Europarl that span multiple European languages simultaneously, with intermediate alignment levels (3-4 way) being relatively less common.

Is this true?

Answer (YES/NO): NO